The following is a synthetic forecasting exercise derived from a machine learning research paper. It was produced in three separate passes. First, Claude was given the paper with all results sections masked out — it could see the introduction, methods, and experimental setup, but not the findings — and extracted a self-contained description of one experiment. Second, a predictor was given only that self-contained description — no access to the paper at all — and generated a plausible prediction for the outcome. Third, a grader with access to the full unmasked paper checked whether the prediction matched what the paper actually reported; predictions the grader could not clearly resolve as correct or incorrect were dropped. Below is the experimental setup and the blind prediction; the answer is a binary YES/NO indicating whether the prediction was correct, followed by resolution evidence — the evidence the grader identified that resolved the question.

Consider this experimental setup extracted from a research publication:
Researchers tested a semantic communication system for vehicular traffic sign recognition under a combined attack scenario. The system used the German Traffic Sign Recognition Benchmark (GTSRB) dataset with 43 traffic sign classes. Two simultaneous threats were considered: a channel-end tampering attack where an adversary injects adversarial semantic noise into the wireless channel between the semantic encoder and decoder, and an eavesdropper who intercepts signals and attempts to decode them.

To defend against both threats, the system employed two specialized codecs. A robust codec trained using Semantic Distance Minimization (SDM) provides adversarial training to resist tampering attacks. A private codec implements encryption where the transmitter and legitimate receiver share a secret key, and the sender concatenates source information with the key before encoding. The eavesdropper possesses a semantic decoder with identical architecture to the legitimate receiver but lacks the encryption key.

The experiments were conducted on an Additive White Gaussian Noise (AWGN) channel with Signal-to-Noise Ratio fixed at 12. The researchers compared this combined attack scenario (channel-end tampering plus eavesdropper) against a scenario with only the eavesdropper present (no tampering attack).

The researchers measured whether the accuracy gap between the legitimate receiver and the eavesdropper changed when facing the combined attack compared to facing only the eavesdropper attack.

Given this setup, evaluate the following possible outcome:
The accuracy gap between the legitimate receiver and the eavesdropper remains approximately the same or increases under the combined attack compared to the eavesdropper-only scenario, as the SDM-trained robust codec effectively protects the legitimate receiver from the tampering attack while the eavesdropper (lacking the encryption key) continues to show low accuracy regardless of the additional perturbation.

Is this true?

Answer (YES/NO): YES